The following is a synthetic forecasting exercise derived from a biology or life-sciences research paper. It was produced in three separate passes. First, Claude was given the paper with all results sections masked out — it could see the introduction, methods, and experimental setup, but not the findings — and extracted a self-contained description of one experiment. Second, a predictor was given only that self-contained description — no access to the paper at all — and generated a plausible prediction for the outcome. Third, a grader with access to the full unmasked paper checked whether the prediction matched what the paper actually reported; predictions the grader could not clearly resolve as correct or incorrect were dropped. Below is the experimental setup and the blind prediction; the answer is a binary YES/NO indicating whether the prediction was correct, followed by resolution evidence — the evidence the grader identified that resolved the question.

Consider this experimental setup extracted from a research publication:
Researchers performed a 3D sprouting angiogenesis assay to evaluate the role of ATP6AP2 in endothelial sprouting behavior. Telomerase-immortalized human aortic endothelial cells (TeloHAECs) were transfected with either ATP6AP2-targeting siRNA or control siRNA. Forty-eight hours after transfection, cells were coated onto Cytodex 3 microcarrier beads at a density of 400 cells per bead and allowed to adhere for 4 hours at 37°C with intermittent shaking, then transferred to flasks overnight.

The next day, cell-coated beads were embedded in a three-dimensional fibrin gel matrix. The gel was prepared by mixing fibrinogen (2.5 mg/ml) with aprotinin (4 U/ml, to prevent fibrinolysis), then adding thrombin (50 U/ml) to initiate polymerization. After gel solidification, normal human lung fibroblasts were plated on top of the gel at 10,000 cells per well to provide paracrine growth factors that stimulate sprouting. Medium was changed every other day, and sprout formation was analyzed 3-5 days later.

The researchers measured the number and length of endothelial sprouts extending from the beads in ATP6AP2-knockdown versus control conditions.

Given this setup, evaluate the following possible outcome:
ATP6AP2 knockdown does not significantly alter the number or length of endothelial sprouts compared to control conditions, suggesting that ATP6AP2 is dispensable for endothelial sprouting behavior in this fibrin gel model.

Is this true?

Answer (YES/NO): NO